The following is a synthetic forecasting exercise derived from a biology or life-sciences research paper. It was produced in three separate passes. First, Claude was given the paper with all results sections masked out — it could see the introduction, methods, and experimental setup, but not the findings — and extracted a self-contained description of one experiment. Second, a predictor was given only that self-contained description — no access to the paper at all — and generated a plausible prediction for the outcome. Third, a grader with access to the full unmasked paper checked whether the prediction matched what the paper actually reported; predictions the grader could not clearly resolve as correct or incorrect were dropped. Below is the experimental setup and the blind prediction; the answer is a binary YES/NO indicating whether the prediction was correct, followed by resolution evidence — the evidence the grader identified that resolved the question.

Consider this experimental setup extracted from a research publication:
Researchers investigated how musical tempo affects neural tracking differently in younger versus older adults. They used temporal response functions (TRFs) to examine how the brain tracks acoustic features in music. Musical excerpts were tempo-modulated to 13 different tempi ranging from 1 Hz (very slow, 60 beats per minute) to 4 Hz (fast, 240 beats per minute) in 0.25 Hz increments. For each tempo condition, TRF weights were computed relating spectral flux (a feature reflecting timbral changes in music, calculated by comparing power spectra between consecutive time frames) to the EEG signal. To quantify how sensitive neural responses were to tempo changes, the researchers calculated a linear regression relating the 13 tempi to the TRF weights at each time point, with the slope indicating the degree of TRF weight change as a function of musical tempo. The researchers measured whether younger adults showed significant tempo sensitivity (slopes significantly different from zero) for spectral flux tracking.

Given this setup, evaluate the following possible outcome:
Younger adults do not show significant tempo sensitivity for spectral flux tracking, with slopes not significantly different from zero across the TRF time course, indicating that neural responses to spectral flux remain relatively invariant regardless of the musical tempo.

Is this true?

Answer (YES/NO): NO